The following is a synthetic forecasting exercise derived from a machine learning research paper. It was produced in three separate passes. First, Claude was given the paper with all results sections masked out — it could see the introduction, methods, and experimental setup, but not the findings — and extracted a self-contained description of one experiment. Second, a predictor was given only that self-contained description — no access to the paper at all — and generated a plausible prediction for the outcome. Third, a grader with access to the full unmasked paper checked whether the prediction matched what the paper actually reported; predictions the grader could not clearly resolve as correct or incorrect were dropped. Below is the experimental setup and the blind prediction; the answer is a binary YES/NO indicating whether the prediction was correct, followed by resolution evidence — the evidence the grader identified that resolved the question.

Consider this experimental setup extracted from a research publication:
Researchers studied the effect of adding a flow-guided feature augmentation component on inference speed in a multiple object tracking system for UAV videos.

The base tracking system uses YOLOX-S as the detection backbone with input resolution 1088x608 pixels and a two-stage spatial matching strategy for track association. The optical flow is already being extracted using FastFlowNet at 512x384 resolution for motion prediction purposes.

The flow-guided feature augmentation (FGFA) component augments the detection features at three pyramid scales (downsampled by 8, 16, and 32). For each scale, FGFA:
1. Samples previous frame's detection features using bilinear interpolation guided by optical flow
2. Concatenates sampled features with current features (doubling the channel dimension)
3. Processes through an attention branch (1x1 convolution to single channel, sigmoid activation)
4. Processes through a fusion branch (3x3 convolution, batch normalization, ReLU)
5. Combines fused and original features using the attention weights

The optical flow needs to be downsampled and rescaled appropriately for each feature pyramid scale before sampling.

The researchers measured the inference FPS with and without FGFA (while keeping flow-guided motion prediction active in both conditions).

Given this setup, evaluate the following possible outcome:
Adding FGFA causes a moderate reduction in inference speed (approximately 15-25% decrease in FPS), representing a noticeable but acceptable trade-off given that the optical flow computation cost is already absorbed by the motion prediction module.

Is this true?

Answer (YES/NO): NO